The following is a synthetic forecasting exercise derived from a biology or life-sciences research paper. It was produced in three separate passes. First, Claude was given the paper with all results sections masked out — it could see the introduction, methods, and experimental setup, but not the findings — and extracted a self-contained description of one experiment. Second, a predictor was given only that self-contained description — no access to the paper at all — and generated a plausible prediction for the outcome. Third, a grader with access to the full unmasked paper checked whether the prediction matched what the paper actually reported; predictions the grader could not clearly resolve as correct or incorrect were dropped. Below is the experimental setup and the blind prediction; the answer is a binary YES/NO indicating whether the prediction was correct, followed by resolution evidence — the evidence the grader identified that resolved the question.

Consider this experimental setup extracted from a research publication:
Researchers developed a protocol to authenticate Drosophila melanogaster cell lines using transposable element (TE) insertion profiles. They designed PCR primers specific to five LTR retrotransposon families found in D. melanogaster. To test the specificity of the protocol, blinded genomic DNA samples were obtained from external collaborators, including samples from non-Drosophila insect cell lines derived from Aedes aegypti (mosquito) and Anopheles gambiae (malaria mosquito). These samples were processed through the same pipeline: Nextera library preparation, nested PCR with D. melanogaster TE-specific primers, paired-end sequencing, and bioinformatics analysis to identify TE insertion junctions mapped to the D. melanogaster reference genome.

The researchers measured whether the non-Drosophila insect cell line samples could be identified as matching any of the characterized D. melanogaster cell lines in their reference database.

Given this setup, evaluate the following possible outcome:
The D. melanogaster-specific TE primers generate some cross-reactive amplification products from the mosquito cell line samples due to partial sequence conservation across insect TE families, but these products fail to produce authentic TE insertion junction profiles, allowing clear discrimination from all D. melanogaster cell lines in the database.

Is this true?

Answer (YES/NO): NO